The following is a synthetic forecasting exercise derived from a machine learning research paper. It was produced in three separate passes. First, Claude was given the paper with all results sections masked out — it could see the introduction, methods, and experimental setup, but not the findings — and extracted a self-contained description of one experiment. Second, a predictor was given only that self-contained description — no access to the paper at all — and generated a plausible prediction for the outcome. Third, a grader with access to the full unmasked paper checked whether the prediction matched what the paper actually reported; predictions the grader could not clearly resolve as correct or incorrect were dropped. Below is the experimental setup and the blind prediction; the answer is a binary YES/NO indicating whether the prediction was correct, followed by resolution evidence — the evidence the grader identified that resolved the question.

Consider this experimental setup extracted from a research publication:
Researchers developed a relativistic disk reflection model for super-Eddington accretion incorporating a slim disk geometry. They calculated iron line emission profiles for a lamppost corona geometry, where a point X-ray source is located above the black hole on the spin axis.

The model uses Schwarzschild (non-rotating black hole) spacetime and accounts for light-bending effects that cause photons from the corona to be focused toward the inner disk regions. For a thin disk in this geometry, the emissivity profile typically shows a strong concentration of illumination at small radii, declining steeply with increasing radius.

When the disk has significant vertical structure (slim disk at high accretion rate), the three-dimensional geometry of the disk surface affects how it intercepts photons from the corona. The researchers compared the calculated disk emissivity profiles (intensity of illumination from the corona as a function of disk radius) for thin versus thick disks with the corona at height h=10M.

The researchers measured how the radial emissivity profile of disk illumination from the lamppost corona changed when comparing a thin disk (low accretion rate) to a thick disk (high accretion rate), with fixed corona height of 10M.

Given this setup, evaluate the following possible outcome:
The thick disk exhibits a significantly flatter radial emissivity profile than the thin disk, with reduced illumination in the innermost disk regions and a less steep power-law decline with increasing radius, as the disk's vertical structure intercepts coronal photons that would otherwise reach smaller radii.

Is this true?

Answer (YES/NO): NO